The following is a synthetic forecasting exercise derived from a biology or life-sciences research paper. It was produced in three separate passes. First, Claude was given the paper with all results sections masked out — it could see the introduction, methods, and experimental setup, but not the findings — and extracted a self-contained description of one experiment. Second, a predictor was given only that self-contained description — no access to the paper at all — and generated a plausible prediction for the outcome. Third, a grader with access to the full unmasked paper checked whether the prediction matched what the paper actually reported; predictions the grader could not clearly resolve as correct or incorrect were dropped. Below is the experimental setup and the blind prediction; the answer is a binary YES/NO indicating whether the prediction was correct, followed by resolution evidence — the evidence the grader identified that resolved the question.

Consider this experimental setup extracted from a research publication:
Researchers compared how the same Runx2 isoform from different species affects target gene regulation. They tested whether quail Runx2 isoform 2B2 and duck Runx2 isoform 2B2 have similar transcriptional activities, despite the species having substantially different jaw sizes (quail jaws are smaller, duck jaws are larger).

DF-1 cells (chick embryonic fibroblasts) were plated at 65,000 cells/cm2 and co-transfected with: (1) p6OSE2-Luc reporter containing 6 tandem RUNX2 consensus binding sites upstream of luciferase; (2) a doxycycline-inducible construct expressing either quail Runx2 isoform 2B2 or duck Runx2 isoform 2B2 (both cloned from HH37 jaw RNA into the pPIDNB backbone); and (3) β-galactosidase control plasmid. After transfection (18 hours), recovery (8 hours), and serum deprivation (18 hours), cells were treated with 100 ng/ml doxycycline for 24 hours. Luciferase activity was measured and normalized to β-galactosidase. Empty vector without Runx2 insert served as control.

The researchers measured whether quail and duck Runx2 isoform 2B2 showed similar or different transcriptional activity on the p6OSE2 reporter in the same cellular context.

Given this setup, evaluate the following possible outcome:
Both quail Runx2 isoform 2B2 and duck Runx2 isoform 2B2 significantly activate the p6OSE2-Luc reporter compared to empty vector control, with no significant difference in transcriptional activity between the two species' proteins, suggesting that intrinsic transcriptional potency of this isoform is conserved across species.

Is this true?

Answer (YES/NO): NO